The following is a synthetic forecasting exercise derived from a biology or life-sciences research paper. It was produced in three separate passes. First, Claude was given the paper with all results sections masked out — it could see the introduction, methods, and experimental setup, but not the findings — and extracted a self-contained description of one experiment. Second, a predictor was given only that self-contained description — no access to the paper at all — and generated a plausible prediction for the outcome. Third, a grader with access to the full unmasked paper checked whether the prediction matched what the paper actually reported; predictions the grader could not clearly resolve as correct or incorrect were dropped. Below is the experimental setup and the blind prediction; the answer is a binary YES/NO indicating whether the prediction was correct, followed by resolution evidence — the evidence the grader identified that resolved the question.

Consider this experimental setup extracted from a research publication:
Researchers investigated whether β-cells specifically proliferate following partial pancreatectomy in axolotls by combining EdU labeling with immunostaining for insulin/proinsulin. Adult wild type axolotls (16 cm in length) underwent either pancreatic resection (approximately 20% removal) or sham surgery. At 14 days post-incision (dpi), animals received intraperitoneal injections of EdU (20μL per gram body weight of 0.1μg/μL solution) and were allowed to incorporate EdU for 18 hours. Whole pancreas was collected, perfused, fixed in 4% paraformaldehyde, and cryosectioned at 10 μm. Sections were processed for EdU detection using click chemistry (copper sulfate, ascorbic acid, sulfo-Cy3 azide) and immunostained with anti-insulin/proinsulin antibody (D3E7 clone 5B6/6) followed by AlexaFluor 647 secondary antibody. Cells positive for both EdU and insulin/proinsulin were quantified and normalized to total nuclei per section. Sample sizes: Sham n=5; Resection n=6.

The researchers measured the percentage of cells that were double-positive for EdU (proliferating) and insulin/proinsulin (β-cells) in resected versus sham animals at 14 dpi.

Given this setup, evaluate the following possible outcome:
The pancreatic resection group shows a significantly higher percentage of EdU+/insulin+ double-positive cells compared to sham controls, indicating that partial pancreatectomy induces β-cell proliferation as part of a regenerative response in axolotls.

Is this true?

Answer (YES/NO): YES